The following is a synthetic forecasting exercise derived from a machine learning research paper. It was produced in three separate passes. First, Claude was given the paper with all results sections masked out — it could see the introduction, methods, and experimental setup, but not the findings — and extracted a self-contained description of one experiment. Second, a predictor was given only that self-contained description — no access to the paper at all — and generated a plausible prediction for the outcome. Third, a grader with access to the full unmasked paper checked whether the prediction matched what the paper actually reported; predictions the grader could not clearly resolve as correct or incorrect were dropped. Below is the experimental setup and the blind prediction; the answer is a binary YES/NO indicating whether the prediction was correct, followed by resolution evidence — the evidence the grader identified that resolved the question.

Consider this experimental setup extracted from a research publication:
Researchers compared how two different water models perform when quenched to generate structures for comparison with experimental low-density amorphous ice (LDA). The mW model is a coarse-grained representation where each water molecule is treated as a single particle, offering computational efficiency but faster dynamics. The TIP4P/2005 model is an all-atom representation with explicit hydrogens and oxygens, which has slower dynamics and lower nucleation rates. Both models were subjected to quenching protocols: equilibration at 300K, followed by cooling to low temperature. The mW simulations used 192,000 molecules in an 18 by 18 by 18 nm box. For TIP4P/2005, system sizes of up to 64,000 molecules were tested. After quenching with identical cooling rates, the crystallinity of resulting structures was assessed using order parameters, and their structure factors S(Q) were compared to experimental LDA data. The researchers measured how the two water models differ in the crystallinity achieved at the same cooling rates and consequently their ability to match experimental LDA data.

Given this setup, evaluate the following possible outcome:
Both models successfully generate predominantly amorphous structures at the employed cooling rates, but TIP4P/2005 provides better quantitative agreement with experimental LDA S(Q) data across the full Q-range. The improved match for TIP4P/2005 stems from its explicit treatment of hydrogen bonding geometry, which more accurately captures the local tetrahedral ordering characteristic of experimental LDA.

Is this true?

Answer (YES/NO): NO